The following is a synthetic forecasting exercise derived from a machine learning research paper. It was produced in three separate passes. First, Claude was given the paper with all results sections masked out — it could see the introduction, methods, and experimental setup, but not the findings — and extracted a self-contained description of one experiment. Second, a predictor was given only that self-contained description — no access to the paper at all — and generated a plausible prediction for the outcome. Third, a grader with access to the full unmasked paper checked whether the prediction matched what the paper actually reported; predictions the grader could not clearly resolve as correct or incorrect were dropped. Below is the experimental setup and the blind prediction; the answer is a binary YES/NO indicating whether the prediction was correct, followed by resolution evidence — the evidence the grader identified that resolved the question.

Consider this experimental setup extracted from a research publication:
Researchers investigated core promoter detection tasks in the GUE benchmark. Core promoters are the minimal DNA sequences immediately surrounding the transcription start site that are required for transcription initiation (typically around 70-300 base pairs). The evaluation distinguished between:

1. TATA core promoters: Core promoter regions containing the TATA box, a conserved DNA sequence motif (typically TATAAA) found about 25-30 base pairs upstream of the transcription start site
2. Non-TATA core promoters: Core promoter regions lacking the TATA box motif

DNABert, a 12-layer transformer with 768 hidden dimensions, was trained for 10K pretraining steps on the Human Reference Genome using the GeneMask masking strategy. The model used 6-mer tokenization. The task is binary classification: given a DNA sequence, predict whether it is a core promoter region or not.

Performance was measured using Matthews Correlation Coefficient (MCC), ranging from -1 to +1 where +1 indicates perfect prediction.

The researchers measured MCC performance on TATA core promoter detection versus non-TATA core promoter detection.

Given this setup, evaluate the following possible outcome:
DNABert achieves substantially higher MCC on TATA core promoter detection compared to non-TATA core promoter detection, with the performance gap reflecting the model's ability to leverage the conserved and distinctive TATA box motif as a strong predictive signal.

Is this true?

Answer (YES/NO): YES